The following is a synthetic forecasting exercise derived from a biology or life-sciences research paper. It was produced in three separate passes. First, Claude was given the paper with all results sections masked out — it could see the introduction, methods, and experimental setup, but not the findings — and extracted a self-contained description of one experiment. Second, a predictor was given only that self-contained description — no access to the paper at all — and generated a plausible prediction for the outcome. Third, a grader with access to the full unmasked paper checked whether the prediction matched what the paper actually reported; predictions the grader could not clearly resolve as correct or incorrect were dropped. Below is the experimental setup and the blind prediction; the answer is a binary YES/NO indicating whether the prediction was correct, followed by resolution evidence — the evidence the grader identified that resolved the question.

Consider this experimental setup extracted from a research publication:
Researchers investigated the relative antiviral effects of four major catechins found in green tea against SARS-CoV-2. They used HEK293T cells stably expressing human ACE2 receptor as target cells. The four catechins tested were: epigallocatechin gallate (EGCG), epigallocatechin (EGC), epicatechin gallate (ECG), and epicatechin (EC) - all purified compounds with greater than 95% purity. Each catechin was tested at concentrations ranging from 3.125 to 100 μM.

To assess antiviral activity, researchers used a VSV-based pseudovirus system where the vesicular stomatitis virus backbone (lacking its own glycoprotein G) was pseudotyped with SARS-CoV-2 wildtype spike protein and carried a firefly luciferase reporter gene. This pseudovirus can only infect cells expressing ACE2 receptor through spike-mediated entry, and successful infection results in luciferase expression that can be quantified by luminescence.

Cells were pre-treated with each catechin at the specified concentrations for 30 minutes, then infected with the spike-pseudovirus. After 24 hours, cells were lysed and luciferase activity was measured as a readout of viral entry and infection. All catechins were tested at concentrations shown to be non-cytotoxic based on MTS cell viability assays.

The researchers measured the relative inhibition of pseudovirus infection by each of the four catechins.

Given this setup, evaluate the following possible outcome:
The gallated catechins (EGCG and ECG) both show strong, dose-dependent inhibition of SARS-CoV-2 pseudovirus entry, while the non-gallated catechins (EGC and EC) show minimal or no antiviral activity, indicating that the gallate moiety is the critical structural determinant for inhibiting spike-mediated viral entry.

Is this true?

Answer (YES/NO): NO